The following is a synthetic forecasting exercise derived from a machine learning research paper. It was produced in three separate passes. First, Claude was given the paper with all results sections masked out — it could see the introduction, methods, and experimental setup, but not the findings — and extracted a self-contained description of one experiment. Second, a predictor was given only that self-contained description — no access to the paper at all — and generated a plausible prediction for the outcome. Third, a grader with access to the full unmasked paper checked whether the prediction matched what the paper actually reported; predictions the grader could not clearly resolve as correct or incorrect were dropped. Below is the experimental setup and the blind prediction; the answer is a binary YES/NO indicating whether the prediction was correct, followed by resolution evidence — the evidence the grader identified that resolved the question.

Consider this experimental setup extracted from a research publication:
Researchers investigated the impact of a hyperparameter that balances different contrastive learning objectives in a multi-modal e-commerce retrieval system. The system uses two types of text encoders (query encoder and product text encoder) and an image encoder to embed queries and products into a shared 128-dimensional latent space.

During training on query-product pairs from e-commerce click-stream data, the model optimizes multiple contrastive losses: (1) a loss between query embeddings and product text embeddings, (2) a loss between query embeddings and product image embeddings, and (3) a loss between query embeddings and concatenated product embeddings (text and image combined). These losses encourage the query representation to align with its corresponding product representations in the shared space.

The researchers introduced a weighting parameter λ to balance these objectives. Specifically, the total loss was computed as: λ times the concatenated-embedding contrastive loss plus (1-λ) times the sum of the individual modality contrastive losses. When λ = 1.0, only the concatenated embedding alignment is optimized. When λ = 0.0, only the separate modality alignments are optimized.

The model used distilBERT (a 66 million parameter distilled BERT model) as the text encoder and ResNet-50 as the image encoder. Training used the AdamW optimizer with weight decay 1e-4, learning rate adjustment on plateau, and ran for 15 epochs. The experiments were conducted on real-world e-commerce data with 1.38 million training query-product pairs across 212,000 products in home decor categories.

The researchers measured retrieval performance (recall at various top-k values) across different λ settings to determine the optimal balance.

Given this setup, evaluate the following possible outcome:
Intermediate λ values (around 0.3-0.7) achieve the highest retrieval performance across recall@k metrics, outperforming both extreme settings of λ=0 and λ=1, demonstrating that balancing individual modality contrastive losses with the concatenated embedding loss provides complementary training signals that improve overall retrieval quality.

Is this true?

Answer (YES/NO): YES